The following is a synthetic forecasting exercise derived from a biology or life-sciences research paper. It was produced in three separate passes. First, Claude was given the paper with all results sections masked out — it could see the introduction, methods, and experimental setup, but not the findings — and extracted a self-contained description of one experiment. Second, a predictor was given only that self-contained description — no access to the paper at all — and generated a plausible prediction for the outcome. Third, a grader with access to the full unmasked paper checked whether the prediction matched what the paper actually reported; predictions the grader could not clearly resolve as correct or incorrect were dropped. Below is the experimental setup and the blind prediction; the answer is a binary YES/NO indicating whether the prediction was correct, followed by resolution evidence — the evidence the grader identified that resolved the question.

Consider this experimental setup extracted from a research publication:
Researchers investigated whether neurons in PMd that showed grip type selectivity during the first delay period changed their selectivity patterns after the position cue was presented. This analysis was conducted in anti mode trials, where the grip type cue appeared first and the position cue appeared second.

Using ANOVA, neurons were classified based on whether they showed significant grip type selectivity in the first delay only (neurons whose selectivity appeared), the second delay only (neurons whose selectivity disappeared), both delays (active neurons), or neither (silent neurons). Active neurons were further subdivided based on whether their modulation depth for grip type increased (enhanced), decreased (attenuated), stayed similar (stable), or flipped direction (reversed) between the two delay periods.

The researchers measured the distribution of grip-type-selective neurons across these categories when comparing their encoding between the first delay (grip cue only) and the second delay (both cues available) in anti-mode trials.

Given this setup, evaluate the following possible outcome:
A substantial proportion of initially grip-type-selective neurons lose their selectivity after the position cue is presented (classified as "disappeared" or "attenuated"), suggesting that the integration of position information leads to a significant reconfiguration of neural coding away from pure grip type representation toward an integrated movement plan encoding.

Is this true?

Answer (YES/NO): NO